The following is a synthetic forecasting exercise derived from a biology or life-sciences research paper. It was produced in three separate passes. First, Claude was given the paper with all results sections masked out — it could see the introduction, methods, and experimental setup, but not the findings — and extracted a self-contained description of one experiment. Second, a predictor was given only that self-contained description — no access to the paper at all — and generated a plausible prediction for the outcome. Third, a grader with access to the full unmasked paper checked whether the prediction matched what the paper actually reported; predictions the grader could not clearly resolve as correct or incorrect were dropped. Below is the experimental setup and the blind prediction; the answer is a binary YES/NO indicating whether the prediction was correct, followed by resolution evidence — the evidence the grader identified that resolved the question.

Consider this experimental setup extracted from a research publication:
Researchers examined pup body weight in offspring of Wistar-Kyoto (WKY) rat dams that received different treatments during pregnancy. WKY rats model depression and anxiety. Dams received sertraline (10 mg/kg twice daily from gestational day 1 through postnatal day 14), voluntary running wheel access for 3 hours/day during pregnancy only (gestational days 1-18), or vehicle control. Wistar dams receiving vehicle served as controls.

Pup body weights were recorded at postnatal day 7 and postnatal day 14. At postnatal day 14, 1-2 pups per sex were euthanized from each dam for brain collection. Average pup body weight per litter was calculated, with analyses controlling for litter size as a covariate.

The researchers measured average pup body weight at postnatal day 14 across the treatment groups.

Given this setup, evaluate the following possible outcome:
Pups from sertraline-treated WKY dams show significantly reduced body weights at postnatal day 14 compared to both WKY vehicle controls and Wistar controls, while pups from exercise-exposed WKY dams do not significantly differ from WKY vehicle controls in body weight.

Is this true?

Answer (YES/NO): NO